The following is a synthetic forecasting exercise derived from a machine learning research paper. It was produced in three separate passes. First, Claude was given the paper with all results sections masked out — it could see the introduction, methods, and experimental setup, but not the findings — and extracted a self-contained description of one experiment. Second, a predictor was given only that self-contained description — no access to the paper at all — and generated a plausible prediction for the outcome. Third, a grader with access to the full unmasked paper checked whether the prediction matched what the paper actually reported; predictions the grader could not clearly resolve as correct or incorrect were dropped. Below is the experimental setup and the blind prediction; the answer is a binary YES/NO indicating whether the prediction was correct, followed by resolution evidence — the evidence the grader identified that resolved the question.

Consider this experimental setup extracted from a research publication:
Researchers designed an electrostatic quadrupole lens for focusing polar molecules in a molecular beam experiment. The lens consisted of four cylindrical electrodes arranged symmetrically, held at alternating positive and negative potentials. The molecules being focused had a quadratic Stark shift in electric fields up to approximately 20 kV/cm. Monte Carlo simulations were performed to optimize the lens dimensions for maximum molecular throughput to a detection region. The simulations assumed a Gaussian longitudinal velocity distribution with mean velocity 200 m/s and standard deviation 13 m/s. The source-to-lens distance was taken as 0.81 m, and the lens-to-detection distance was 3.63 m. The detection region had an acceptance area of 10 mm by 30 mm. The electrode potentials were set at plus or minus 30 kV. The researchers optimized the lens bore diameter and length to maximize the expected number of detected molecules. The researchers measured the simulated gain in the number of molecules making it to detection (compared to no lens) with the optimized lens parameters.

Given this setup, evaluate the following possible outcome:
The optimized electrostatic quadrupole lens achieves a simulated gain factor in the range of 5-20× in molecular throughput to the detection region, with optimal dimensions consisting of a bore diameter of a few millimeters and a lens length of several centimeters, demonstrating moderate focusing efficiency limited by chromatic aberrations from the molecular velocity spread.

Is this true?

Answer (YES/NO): NO